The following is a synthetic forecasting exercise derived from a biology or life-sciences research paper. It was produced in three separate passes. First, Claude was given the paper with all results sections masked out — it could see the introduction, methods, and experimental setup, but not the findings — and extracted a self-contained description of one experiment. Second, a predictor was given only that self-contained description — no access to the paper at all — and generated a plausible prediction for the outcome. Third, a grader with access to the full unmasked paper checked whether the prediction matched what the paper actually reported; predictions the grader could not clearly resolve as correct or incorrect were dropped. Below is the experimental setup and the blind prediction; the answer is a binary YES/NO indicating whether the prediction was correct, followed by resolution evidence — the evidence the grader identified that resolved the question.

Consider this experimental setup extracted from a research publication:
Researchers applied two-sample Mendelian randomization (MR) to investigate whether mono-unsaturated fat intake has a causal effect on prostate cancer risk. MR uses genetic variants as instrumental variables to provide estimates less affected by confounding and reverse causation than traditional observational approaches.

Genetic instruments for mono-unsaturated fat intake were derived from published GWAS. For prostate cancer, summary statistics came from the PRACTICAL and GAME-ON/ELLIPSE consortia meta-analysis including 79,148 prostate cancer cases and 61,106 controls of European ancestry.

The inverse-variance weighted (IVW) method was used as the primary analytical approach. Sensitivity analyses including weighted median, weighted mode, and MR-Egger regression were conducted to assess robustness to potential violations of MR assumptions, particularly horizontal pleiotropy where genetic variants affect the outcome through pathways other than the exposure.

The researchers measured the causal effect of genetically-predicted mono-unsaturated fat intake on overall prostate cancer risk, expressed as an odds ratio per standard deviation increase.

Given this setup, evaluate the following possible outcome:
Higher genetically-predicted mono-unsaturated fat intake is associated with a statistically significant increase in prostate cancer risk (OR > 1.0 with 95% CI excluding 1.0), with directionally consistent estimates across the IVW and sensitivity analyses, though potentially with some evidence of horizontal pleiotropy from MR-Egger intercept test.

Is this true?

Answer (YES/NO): NO